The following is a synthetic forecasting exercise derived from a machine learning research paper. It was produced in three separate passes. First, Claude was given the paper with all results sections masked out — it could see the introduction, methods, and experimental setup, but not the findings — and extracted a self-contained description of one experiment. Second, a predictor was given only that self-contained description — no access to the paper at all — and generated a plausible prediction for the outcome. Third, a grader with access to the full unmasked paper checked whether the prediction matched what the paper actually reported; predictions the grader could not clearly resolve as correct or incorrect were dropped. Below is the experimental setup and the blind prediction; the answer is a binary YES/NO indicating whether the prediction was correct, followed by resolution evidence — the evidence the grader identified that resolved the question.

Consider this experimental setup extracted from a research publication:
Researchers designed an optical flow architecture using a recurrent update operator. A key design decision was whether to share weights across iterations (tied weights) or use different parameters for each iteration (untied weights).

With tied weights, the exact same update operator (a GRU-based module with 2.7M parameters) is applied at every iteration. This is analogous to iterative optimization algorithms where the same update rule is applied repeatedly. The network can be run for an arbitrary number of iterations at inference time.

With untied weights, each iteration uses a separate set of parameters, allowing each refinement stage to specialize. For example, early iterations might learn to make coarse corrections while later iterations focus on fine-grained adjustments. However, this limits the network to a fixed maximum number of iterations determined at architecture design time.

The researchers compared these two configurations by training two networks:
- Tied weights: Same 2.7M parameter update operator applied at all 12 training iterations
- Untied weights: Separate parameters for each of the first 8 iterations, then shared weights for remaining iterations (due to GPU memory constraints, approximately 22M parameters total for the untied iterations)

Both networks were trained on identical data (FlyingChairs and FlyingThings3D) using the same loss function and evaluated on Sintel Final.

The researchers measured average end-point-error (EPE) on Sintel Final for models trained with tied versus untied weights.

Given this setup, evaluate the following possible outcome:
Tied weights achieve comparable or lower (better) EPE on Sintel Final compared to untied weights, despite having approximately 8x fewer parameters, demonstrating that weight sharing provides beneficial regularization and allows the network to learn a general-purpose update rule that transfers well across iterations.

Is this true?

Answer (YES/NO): YES